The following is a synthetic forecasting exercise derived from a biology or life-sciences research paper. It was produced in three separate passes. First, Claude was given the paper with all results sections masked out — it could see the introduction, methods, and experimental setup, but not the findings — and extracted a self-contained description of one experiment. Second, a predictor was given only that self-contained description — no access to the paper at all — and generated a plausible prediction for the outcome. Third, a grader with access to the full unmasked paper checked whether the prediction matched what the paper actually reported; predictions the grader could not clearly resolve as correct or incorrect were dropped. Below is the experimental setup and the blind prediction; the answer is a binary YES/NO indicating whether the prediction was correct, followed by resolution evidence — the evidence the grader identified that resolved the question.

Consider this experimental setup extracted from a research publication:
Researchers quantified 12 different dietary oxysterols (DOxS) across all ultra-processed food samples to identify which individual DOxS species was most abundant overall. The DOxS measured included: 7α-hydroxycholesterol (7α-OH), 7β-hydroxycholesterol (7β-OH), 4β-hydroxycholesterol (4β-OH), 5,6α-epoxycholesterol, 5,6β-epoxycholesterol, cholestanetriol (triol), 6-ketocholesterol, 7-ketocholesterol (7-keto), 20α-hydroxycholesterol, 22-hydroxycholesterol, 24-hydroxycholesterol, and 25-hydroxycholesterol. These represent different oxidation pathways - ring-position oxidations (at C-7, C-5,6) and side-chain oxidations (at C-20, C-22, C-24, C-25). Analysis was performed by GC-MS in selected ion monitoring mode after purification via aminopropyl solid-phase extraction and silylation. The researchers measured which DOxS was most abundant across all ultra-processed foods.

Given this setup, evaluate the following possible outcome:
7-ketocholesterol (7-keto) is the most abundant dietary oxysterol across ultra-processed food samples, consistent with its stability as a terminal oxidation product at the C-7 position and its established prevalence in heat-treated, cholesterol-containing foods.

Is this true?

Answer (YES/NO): NO